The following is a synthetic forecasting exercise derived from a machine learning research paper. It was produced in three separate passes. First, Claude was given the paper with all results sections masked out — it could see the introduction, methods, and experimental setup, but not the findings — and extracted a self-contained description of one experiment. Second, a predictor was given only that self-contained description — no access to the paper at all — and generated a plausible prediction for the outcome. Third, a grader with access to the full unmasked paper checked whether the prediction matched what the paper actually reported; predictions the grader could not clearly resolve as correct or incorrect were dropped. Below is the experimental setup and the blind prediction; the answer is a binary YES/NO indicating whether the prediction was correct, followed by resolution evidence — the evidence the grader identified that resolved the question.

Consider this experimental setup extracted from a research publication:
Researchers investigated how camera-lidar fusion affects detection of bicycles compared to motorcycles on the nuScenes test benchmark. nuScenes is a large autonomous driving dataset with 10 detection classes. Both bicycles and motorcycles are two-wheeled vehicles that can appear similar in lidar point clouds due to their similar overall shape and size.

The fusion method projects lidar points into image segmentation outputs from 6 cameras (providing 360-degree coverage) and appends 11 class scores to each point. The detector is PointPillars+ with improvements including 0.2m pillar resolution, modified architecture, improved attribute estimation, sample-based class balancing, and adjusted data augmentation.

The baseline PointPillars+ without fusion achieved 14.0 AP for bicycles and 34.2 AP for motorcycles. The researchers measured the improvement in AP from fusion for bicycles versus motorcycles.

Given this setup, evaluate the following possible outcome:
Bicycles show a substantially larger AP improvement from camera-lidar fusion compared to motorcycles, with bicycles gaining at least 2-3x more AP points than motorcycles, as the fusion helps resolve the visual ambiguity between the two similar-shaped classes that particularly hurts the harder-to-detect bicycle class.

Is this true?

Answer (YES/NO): NO